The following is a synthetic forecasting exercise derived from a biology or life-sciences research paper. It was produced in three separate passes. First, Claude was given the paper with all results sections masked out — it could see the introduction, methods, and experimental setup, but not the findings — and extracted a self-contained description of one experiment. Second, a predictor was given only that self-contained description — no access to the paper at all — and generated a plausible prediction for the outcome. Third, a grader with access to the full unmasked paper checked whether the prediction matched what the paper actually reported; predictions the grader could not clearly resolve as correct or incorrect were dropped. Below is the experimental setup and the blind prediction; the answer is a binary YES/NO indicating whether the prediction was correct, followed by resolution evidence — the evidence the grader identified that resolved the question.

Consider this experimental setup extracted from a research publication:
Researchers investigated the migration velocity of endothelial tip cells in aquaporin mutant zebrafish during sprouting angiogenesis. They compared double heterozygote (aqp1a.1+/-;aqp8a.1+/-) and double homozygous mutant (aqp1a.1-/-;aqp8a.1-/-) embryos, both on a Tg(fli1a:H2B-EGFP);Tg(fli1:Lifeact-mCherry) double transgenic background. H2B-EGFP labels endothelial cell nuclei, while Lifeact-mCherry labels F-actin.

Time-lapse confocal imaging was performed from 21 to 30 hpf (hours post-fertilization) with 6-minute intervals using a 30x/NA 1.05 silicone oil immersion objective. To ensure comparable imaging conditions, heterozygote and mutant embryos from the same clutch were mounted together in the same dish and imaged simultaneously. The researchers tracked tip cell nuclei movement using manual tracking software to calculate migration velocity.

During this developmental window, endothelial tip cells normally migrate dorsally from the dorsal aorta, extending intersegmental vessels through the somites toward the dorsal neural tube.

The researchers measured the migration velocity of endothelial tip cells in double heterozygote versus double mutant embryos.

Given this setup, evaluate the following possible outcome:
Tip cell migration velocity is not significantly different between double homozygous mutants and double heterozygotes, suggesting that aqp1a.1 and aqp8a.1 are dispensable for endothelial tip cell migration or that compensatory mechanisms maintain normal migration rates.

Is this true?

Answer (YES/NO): NO